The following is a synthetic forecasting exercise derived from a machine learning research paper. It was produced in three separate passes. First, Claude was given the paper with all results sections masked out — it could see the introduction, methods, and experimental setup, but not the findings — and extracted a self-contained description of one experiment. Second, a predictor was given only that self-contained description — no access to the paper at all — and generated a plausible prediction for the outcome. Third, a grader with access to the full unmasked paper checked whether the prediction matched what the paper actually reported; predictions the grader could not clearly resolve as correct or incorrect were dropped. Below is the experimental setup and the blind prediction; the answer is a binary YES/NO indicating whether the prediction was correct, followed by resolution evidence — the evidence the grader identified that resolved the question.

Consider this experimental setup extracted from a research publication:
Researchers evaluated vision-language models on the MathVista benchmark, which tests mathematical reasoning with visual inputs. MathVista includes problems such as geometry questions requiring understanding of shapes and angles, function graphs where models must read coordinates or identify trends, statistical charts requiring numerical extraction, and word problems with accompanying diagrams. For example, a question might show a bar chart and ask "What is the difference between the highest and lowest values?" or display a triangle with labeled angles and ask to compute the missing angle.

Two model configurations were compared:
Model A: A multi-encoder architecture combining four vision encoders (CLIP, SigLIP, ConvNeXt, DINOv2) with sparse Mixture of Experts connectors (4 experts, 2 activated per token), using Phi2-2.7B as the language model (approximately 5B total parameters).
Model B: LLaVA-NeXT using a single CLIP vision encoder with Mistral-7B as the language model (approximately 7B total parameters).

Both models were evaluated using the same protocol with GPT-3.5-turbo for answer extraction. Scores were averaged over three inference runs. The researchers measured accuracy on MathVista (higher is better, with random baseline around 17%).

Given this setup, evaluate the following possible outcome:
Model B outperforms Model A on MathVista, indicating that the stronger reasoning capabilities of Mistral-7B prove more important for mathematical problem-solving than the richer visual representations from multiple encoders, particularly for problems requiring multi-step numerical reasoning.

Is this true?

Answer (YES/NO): YES